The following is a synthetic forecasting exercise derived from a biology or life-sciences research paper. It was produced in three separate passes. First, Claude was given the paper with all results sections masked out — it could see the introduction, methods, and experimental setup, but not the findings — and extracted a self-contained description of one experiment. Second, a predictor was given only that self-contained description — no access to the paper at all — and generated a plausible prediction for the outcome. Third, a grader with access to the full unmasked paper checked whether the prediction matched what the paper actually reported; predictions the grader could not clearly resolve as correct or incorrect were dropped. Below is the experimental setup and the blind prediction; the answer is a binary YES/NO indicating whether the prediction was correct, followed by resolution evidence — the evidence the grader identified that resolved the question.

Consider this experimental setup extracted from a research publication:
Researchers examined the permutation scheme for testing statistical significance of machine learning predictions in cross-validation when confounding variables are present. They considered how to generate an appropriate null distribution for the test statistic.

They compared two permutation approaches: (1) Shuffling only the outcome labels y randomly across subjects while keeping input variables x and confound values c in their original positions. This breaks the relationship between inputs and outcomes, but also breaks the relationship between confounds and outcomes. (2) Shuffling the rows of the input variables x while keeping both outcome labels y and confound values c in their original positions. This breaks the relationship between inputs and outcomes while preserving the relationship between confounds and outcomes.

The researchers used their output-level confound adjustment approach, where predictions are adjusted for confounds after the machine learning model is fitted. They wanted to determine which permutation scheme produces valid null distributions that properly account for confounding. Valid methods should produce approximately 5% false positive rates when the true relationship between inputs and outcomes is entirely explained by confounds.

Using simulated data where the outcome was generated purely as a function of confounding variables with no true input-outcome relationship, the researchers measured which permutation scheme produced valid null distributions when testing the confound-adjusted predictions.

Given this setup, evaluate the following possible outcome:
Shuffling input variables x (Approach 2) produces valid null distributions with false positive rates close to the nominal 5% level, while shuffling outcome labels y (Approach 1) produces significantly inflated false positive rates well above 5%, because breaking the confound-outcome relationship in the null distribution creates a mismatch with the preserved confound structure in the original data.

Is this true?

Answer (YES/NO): YES